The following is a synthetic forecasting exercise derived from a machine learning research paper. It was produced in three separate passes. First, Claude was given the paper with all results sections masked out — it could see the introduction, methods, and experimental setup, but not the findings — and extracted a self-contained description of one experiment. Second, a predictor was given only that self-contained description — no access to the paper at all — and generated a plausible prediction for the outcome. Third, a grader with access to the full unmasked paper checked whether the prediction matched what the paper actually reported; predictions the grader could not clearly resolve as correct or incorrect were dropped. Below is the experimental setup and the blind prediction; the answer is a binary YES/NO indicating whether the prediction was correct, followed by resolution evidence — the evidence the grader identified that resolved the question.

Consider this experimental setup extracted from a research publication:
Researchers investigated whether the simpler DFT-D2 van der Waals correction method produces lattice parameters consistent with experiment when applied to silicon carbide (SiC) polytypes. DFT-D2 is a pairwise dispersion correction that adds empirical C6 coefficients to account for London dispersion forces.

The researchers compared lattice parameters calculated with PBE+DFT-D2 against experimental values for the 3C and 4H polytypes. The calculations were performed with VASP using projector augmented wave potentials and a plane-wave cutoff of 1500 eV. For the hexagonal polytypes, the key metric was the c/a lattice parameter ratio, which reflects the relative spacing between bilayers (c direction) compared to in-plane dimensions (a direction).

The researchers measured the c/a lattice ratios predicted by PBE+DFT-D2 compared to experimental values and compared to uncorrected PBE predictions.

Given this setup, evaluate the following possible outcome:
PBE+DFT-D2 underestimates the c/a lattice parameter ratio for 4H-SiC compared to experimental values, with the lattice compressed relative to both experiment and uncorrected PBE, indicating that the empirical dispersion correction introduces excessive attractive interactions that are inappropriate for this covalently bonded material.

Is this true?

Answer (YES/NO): NO